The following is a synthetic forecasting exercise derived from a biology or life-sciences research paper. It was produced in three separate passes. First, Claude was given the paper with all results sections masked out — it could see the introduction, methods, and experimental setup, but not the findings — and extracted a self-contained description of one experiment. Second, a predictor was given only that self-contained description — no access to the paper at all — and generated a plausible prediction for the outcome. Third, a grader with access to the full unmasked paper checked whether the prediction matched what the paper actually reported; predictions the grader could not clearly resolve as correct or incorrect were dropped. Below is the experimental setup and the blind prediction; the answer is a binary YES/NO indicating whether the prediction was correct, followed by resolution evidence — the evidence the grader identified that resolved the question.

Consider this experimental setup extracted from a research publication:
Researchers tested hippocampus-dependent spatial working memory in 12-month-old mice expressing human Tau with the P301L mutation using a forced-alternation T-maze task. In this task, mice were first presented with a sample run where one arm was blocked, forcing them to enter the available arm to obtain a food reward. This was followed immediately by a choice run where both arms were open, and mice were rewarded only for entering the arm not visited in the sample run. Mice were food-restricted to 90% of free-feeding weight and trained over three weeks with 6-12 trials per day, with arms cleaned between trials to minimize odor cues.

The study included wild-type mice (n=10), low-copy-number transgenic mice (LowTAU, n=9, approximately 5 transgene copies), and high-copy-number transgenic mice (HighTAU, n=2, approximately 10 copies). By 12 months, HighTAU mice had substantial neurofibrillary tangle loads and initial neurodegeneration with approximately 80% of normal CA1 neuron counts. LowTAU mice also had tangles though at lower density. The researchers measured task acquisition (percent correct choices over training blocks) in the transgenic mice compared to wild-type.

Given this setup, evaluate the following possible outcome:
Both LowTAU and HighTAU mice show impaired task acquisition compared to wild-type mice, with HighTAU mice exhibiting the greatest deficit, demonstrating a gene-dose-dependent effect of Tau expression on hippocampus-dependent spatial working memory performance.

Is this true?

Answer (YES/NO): NO